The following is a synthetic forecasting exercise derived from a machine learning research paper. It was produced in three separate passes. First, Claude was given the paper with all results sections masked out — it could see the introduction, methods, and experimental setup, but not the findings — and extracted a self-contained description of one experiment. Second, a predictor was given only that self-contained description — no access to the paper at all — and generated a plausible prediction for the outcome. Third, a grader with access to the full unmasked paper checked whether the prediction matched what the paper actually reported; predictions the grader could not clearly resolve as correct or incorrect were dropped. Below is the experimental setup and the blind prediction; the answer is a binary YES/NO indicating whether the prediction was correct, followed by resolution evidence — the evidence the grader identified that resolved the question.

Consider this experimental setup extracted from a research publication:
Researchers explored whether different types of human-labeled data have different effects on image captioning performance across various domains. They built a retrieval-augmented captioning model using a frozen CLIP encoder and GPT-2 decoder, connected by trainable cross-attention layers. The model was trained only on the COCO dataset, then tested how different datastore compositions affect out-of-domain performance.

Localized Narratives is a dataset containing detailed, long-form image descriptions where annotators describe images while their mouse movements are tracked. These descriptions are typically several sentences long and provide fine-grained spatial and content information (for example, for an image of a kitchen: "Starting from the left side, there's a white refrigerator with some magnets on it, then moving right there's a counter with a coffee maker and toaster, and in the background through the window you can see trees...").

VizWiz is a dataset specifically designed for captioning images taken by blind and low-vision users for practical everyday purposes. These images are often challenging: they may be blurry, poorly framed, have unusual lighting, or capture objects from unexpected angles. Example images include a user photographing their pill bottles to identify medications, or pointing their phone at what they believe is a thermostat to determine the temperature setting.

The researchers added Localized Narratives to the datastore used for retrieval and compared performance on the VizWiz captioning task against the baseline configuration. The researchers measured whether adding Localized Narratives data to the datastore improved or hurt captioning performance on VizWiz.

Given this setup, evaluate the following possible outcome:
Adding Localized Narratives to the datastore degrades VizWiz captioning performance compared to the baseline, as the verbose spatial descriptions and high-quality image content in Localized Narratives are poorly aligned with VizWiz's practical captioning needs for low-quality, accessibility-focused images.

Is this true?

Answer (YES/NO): YES